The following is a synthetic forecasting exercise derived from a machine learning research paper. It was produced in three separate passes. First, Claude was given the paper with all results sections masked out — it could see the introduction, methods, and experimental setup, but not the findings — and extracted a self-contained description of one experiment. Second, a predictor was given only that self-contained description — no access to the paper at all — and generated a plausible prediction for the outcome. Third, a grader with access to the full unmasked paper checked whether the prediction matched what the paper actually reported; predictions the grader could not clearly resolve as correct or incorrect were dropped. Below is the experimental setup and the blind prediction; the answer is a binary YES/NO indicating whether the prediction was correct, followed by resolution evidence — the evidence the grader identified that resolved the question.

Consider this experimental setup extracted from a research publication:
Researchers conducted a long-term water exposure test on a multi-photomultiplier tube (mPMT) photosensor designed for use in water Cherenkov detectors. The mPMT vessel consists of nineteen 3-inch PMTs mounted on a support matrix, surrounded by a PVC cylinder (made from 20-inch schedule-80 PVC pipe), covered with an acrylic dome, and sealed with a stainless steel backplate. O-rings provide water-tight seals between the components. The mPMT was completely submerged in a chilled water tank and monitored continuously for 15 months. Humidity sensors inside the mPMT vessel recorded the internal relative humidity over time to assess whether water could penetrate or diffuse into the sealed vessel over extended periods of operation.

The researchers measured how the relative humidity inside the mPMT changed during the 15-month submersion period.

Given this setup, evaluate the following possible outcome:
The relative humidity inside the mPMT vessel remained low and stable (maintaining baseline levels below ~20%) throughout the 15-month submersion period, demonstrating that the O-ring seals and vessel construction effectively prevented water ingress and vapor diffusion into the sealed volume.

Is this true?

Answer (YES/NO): NO